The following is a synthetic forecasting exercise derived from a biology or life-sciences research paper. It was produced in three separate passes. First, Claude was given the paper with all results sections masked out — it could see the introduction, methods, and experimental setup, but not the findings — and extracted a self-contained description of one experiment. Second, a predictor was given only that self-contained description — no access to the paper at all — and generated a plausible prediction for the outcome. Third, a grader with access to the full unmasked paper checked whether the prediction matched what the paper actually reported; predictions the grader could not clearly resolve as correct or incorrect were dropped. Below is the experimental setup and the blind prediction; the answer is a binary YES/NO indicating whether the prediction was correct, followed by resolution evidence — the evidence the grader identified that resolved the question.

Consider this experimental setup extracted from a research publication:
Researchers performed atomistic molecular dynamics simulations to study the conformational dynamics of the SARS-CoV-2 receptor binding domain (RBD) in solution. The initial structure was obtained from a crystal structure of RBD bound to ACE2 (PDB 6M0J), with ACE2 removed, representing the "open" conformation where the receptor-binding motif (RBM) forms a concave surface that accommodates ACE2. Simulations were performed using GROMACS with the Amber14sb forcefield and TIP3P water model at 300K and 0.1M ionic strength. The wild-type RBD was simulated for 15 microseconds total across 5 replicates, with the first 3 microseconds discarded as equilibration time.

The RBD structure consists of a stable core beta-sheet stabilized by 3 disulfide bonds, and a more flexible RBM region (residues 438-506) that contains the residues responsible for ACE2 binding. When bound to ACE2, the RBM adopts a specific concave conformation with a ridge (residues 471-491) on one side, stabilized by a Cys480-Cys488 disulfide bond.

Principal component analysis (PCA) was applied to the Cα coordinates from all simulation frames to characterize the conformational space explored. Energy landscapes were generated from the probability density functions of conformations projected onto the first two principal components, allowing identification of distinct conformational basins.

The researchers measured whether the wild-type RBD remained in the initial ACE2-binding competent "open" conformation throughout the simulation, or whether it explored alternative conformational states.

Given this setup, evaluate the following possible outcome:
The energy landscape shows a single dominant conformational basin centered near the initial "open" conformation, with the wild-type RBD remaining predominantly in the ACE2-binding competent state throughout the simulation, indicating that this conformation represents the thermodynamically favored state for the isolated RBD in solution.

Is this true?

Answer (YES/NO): NO